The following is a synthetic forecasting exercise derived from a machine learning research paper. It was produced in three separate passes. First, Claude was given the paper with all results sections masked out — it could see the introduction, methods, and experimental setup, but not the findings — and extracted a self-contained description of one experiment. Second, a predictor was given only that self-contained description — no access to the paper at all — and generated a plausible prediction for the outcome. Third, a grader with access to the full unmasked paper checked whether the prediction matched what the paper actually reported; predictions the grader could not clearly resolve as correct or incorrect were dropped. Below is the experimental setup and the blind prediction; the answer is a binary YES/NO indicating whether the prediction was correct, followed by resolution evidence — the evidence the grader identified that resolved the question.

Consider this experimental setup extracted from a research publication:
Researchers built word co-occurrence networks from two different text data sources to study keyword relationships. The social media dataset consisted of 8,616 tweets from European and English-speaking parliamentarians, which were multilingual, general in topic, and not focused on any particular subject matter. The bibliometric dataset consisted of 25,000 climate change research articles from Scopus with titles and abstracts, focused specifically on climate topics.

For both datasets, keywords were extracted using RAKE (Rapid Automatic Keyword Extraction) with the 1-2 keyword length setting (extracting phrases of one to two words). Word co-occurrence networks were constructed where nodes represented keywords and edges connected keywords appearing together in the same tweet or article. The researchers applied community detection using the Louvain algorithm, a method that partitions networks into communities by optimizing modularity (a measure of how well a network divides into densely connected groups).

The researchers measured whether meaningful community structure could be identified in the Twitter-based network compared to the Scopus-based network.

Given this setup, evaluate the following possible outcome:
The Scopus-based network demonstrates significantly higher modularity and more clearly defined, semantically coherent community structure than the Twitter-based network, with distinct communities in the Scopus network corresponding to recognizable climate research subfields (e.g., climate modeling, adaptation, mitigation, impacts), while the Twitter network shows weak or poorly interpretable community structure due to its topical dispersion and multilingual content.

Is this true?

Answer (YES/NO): YES